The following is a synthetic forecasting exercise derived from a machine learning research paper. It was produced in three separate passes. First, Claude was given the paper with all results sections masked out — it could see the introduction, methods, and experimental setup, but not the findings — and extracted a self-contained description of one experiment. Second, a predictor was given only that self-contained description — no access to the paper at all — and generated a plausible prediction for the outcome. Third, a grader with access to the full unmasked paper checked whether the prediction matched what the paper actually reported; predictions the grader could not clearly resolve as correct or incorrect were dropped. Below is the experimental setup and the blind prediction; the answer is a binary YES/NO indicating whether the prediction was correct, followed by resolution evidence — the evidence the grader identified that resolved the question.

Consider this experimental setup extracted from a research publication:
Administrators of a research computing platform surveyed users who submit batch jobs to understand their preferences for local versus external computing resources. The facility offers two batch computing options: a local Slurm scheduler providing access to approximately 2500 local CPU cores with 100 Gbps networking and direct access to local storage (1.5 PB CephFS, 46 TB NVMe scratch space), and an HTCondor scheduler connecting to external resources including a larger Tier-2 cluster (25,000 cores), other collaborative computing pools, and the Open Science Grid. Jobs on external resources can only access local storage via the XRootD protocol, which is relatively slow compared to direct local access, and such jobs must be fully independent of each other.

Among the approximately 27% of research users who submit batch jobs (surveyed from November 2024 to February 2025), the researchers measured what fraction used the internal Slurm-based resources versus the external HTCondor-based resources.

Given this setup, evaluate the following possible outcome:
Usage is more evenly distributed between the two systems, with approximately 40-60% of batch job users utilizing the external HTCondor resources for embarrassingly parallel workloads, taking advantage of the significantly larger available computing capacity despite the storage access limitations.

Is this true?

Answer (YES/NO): NO